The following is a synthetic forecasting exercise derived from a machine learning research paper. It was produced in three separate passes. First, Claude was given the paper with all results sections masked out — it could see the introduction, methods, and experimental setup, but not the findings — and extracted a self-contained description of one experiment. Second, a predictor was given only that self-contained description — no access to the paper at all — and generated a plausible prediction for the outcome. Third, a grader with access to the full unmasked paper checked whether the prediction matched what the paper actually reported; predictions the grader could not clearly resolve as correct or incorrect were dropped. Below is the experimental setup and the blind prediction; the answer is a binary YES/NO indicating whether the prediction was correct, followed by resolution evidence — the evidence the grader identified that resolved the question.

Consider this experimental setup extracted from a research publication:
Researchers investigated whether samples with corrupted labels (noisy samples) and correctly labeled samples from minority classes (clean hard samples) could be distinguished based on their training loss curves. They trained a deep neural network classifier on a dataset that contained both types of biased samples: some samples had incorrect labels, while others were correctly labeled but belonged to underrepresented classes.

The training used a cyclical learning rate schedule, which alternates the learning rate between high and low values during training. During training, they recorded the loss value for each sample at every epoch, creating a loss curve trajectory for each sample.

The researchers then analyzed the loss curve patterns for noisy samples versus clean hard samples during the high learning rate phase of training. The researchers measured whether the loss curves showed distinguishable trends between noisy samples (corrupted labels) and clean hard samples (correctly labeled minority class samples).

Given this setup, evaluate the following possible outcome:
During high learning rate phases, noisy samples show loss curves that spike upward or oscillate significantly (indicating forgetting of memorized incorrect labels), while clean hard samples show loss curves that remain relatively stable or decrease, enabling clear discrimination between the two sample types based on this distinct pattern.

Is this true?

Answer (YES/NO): NO